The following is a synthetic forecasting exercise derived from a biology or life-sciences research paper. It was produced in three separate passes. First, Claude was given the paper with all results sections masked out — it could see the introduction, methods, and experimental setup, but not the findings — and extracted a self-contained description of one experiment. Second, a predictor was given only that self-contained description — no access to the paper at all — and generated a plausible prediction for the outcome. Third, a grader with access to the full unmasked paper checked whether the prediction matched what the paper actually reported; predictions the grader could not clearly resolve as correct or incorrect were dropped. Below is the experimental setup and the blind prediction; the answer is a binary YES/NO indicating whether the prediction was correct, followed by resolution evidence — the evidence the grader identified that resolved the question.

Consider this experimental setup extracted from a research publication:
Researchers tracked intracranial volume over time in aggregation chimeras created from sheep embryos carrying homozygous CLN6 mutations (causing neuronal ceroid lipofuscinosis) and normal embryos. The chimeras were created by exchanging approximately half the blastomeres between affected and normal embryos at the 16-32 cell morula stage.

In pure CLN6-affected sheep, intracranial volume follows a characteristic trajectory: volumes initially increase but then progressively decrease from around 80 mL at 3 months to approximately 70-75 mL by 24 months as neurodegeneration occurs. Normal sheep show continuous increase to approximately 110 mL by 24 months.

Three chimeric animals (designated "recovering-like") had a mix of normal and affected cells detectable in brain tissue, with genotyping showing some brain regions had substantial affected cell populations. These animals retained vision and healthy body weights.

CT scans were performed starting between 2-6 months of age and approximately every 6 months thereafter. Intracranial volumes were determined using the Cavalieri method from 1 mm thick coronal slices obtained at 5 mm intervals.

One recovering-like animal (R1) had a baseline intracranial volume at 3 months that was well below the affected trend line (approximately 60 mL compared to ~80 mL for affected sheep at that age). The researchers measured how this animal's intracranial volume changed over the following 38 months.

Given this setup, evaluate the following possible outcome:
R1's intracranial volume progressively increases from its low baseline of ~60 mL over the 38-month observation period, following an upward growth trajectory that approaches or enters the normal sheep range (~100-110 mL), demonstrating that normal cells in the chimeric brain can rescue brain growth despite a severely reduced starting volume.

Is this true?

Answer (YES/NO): YES